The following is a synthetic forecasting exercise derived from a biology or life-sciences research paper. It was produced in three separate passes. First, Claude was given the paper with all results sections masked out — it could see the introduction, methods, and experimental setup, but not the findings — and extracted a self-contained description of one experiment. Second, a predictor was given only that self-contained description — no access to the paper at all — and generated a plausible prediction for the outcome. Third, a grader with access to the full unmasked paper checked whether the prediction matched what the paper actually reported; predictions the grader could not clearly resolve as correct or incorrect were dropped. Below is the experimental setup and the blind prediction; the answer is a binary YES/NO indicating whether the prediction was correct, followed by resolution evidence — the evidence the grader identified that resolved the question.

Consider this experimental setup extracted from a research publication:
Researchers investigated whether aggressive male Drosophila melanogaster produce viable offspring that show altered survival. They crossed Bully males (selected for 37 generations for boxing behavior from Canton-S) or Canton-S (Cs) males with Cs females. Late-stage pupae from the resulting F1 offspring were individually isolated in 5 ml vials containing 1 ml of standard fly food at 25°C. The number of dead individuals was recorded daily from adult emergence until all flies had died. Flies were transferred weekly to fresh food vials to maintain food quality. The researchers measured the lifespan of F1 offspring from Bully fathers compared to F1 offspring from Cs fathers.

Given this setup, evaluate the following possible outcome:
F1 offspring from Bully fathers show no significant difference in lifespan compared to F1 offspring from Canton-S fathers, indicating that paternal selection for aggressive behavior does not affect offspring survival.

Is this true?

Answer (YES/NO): NO